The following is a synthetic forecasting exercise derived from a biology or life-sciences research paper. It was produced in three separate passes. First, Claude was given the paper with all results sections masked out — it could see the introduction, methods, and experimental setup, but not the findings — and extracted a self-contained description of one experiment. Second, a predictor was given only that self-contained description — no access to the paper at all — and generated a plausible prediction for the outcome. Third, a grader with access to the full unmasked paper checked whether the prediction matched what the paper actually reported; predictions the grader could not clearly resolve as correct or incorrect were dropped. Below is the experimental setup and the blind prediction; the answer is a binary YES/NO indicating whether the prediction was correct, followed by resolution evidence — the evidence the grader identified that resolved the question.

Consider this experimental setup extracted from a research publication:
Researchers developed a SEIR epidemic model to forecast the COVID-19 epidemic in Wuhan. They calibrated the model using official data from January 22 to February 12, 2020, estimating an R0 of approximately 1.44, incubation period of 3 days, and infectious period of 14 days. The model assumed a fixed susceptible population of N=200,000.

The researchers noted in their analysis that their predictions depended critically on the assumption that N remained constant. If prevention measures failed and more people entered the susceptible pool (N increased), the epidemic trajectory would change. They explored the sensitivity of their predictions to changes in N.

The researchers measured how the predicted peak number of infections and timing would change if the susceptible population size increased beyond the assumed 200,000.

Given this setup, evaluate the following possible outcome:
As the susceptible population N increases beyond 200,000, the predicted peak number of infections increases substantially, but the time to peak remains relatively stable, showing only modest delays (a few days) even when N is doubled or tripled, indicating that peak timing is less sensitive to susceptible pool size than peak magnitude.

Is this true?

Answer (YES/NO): YES